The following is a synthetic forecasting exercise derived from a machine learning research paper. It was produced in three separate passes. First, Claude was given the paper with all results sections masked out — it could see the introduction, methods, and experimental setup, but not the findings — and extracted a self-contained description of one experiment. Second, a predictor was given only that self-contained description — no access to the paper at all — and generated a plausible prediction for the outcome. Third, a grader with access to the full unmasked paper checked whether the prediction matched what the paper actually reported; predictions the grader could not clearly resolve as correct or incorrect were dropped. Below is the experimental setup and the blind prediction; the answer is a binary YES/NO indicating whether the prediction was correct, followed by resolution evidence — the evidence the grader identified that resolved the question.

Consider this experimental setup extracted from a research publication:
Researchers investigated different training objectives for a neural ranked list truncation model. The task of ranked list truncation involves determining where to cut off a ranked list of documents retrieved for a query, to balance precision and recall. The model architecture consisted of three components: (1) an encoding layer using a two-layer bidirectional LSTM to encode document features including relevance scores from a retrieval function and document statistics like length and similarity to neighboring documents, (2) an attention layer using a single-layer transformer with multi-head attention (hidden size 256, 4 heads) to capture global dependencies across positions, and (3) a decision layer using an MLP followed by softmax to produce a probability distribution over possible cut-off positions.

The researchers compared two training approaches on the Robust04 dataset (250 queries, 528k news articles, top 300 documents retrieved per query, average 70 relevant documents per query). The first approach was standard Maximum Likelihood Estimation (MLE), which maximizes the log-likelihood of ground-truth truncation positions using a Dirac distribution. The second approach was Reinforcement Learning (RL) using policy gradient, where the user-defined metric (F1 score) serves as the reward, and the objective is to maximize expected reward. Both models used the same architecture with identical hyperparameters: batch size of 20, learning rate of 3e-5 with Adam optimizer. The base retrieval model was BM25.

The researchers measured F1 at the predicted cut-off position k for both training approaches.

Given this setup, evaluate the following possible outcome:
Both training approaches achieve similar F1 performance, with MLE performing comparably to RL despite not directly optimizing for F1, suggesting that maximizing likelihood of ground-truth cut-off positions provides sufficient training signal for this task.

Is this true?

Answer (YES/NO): NO